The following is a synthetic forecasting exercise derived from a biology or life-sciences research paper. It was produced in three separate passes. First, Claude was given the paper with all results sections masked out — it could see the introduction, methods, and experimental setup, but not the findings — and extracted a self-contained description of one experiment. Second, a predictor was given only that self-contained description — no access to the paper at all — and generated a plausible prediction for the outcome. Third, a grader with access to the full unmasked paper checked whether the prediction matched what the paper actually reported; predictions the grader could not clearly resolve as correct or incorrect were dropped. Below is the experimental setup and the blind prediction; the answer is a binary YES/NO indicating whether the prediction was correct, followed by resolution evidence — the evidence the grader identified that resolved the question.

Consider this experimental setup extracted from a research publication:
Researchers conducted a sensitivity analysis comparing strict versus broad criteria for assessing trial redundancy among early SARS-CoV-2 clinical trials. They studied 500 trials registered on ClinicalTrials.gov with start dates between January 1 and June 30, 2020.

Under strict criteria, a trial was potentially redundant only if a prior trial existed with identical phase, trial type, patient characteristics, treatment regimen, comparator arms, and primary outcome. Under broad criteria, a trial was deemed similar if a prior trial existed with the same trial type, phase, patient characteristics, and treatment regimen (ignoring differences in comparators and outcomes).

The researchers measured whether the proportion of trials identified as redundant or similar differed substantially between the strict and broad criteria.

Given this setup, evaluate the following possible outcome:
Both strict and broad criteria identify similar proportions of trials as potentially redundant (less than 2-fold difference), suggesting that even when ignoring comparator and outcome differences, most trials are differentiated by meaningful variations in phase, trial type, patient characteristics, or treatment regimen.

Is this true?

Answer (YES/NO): NO